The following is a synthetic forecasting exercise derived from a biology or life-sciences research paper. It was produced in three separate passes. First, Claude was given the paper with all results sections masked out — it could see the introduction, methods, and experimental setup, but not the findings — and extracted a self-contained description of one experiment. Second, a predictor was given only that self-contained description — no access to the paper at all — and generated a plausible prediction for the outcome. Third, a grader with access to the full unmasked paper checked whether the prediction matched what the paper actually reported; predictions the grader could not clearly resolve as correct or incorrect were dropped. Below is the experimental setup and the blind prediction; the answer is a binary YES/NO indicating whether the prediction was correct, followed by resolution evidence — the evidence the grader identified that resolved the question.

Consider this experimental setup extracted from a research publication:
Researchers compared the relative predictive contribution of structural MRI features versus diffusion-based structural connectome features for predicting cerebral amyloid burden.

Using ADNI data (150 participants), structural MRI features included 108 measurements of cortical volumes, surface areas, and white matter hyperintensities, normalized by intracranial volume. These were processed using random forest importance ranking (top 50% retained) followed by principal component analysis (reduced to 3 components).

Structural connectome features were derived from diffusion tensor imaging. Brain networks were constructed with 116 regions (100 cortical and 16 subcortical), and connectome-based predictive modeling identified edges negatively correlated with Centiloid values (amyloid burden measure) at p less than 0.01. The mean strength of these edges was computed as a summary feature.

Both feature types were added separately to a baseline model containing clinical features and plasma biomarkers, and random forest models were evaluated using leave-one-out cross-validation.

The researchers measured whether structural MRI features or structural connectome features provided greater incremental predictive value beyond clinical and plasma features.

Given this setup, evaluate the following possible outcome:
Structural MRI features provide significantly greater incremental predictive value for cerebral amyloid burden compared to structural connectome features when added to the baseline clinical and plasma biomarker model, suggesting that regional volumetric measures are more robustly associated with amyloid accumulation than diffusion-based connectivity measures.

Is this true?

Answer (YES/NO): YES